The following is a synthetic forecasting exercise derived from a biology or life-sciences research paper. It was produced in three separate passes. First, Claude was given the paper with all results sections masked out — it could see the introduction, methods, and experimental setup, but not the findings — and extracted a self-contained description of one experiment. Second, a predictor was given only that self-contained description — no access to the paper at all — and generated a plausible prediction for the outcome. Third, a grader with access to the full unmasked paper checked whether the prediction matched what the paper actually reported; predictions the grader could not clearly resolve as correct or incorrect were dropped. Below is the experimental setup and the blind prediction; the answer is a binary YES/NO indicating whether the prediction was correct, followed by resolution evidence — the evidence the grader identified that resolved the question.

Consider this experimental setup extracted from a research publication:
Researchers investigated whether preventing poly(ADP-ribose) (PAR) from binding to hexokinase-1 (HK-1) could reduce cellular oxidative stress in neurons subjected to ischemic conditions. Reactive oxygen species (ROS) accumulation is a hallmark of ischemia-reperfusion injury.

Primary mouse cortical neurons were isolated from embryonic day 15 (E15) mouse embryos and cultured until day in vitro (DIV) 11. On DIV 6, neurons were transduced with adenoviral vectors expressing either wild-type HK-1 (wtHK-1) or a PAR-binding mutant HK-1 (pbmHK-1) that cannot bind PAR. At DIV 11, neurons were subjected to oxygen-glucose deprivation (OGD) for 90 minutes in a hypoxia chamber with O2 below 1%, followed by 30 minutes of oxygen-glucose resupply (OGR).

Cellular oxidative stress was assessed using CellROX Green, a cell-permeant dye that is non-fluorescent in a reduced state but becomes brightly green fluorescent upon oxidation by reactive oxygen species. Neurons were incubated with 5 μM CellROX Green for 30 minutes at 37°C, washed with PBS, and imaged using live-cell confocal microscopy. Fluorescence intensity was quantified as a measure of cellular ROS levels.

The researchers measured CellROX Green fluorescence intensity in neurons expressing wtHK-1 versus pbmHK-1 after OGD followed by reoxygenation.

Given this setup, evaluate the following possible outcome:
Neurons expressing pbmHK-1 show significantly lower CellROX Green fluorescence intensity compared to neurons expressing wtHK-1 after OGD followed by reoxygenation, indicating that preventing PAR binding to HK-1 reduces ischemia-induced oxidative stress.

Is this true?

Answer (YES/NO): YES